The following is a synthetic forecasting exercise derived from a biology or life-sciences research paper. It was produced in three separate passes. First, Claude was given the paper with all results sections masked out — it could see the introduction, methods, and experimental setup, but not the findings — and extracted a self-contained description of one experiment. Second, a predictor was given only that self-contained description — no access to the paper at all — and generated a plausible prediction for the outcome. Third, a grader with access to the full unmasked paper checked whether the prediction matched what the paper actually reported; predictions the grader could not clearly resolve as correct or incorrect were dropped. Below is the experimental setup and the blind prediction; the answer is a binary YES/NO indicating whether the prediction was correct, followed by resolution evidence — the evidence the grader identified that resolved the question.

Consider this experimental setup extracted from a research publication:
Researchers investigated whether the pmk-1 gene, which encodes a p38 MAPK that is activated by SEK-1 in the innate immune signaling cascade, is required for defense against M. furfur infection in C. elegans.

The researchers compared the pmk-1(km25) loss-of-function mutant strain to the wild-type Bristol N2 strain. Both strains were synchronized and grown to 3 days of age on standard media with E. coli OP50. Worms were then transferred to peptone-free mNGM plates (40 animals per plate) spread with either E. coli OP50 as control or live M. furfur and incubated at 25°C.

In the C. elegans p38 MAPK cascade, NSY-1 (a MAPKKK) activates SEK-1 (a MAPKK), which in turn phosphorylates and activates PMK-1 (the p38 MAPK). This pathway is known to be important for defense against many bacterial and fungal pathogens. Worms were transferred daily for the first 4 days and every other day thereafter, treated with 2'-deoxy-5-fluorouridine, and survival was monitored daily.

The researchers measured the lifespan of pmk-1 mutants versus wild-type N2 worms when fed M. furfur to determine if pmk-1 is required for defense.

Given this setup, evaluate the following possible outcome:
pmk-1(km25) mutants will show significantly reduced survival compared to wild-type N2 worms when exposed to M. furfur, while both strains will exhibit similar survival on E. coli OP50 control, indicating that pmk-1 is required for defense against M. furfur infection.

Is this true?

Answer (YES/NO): NO